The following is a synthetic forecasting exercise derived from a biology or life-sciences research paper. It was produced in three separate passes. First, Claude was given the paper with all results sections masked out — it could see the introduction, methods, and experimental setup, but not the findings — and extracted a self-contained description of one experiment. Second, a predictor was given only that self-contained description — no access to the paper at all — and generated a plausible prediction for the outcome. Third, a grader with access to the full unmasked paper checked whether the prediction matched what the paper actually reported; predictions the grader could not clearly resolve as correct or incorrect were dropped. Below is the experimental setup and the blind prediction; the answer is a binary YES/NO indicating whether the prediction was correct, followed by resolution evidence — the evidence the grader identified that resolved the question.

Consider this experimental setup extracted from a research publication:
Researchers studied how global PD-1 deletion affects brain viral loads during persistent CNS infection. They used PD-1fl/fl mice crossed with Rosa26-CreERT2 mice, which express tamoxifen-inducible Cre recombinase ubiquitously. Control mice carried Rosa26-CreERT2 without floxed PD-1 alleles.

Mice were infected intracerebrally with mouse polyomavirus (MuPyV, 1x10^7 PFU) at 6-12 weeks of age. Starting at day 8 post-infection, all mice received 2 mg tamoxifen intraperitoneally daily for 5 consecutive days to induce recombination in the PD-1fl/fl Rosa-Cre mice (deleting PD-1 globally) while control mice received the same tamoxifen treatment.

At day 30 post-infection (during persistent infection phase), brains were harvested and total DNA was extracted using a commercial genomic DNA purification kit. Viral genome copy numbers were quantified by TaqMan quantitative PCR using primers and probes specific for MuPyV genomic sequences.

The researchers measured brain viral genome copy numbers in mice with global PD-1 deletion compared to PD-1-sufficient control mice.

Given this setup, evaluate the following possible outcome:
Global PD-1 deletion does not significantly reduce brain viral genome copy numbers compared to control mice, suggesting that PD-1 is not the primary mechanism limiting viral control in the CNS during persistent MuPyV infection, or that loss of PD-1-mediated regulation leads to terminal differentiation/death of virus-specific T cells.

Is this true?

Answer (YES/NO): NO